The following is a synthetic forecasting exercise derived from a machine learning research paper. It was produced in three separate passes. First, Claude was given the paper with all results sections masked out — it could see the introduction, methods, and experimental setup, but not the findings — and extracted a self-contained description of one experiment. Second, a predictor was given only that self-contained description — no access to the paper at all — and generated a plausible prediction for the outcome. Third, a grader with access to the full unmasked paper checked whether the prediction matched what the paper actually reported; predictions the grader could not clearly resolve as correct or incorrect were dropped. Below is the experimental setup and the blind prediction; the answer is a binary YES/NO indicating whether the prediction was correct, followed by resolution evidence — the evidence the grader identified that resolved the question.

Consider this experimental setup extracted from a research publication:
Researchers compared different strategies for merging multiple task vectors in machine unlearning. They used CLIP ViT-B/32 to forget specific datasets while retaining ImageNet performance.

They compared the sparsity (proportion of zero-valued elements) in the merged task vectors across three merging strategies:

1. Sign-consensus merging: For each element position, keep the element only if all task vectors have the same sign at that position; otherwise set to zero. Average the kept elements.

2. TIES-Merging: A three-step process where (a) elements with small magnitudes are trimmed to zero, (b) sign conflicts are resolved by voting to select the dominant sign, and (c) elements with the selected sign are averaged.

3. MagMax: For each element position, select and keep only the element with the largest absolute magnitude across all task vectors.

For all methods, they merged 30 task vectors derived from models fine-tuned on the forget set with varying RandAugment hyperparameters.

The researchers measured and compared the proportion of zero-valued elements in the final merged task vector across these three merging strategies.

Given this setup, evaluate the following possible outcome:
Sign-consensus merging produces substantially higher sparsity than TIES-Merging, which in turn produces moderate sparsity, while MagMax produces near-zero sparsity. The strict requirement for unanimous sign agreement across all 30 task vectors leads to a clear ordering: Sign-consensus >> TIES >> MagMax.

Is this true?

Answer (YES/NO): NO